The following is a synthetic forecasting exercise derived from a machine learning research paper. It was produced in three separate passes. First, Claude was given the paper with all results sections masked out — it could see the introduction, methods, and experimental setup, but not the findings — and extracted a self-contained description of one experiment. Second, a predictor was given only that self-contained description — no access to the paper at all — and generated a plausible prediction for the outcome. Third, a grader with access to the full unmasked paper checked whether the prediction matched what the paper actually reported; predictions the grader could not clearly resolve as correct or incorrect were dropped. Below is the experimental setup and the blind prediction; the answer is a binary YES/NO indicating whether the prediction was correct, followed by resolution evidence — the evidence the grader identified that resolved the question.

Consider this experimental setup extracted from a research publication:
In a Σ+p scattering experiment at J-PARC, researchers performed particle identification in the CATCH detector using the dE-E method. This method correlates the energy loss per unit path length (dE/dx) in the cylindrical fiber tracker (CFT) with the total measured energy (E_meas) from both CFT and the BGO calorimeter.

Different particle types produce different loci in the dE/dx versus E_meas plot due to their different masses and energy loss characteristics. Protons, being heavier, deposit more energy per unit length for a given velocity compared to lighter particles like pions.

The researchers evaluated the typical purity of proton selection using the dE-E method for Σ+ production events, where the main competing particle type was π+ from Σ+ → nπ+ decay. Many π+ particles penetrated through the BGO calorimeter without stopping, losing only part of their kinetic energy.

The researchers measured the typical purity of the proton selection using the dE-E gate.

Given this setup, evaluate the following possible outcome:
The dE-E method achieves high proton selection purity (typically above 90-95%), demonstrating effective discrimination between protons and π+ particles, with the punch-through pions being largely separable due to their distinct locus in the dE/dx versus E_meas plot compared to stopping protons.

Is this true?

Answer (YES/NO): NO